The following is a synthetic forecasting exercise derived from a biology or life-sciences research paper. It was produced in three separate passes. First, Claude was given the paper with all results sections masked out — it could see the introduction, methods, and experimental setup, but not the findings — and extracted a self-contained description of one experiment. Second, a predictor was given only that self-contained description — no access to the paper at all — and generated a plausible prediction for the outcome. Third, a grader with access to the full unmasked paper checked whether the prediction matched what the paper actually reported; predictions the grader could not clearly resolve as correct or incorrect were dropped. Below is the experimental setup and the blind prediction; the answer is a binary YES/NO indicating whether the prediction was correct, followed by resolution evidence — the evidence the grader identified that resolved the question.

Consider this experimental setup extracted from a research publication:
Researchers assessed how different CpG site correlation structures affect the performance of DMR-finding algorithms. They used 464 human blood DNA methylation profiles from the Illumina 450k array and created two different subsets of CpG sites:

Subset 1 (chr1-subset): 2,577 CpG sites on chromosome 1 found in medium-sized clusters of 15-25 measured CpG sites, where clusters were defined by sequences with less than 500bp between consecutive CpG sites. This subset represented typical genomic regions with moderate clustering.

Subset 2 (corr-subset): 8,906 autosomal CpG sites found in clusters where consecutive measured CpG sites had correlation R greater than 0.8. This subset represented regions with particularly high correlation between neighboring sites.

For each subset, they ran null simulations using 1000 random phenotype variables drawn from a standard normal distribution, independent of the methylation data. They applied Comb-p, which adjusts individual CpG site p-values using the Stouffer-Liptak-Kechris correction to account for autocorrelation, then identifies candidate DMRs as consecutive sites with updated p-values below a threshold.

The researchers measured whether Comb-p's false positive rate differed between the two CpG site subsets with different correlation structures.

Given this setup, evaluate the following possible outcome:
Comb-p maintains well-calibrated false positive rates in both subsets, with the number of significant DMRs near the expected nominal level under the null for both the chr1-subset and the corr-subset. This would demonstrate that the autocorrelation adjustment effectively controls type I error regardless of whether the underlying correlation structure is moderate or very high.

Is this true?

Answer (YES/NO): NO